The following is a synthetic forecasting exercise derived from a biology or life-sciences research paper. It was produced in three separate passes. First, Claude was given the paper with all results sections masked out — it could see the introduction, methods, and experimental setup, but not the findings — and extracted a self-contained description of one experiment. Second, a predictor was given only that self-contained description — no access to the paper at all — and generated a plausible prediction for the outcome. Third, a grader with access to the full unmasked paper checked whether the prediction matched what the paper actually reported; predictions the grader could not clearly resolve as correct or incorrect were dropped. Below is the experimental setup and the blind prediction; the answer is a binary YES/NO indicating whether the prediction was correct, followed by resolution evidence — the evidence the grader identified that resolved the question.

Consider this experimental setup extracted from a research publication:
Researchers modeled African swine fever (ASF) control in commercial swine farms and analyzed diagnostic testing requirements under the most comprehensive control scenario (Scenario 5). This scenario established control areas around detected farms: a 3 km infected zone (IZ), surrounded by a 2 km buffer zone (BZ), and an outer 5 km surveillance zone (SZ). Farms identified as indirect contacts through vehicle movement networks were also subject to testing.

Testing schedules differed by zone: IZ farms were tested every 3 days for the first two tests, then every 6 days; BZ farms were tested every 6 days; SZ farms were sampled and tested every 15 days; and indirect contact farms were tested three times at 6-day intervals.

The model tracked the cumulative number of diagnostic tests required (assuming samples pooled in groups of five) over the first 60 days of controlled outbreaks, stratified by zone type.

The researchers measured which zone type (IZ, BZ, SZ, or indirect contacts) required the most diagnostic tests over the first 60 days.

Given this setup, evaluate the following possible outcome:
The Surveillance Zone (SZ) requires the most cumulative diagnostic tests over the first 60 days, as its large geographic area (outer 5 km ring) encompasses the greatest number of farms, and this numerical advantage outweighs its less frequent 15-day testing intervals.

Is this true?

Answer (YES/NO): NO